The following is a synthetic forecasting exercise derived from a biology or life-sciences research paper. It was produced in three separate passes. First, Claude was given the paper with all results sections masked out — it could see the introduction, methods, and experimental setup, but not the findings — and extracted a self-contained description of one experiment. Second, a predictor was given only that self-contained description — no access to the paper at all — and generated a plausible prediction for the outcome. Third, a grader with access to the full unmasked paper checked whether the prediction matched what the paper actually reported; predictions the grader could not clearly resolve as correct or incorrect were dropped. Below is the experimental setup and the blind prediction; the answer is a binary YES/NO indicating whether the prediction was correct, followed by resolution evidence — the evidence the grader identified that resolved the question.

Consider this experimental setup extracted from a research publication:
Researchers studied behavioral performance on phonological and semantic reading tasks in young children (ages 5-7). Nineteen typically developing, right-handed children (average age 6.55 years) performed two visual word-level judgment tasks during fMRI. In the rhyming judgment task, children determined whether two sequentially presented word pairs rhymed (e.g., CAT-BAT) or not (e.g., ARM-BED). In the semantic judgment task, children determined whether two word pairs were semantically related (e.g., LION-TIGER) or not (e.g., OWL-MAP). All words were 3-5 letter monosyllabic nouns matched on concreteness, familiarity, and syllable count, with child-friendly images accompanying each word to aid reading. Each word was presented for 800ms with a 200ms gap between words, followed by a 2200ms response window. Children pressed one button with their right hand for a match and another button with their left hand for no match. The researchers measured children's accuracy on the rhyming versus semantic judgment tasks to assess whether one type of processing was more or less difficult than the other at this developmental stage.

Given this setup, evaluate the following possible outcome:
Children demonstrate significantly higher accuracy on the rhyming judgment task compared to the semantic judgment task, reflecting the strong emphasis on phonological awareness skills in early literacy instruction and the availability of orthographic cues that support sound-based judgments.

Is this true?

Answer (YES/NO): NO